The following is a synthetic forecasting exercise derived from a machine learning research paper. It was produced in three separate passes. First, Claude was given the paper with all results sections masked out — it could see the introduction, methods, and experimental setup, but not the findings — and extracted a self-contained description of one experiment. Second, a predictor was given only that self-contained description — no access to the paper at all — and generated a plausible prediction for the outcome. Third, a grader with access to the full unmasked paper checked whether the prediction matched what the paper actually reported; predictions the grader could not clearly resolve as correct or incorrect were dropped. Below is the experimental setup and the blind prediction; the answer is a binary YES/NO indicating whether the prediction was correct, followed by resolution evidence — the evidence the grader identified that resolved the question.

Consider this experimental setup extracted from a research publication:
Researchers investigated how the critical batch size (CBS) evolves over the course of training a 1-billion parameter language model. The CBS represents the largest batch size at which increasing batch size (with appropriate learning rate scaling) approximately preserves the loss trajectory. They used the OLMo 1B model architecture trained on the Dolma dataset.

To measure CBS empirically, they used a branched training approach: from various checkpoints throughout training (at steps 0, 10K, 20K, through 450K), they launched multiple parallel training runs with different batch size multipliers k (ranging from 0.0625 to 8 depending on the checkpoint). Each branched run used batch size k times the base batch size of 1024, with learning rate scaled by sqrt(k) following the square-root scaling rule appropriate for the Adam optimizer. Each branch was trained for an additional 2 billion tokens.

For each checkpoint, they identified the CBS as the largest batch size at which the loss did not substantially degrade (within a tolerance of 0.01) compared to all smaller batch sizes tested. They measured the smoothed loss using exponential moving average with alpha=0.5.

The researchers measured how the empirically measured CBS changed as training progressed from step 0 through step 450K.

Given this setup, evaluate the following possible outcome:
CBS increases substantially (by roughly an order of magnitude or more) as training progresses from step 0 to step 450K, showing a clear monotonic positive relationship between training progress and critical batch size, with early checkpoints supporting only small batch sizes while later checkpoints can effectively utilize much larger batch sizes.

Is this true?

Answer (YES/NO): YES